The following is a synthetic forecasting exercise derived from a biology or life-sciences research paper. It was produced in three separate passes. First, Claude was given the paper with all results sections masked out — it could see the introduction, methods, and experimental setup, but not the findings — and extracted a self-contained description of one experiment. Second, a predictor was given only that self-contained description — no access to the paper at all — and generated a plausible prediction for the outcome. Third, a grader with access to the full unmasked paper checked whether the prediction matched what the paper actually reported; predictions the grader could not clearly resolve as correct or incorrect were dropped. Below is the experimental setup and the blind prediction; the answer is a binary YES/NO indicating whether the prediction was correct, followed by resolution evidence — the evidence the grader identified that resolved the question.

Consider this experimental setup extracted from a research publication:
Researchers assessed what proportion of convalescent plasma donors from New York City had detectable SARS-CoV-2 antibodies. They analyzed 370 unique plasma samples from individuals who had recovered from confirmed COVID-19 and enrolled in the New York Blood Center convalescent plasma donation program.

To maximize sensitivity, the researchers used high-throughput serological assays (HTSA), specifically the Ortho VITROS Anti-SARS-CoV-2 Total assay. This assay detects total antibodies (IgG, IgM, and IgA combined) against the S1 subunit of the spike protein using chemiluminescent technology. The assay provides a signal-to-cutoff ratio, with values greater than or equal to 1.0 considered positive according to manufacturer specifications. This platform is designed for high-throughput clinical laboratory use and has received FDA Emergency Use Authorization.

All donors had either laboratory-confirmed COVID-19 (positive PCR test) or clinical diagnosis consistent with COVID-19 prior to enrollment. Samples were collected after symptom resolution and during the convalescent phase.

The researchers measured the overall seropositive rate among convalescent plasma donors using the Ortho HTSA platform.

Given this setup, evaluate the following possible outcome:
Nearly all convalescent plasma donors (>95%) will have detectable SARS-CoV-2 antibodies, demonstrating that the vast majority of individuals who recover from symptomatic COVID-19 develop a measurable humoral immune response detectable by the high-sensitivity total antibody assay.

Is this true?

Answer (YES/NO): YES